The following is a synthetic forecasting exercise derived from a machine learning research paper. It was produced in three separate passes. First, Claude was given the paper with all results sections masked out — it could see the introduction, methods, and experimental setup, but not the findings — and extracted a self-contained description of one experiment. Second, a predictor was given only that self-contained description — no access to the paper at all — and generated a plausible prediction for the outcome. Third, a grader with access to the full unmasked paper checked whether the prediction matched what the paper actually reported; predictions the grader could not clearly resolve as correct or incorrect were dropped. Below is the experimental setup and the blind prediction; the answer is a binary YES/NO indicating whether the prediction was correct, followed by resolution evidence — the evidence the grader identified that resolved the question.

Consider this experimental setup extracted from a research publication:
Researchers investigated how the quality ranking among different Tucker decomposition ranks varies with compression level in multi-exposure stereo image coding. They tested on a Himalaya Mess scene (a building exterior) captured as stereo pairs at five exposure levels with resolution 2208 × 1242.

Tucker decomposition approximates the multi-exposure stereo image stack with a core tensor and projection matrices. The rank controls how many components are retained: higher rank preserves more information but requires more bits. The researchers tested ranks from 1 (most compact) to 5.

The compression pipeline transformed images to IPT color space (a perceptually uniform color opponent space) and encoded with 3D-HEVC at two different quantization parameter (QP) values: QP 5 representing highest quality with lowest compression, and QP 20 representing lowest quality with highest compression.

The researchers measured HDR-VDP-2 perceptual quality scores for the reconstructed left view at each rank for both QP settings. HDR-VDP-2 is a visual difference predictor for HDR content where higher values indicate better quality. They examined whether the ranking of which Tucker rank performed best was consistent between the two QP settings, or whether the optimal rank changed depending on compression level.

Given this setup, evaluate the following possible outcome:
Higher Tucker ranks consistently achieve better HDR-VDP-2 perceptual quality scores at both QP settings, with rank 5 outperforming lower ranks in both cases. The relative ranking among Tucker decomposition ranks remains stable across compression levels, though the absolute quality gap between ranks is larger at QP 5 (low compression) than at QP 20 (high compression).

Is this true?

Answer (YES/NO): NO